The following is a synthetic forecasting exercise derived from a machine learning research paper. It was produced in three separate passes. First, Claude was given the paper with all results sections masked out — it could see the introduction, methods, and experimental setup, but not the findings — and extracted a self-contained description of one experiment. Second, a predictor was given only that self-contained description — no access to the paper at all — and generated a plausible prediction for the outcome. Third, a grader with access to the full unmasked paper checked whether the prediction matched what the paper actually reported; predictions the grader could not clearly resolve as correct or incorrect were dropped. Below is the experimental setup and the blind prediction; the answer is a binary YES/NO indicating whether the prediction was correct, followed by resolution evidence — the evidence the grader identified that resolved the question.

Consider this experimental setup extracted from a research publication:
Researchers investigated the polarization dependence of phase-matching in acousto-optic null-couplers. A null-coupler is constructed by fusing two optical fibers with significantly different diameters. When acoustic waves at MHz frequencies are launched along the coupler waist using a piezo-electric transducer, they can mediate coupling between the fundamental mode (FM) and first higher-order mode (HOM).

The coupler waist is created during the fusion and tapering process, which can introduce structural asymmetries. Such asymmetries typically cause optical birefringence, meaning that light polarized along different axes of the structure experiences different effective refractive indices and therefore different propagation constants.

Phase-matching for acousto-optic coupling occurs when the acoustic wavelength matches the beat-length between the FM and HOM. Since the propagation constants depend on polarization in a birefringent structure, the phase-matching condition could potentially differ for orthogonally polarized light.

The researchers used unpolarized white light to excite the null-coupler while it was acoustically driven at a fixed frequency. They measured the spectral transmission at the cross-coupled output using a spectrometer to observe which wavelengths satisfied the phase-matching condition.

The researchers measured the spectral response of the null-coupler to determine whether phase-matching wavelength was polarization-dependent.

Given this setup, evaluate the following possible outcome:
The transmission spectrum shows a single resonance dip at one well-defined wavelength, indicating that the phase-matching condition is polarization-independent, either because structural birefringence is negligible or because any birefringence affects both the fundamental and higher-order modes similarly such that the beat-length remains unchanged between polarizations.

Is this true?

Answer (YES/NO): NO